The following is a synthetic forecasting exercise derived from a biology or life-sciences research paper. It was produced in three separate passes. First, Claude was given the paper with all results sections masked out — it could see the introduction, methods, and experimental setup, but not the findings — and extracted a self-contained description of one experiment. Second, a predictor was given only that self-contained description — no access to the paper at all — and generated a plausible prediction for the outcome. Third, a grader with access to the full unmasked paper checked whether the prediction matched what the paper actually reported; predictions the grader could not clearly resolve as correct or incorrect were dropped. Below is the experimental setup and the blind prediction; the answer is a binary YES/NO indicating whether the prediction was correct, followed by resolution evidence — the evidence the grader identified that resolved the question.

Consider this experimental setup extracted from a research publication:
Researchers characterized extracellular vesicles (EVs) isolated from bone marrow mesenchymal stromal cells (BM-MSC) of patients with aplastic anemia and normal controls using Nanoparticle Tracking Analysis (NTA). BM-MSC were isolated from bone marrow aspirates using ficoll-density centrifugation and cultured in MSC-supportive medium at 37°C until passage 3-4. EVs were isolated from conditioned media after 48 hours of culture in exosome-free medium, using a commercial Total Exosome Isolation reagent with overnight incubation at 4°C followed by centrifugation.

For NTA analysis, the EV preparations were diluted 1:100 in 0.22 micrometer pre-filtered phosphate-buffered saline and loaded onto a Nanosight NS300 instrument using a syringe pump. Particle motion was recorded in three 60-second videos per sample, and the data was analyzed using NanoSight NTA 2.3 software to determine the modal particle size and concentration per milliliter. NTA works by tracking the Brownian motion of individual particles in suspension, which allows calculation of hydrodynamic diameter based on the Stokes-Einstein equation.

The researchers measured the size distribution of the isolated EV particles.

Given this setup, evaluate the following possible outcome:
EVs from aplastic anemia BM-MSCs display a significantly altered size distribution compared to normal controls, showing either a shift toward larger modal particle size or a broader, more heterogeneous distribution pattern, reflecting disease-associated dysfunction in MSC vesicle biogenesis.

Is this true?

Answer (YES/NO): NO